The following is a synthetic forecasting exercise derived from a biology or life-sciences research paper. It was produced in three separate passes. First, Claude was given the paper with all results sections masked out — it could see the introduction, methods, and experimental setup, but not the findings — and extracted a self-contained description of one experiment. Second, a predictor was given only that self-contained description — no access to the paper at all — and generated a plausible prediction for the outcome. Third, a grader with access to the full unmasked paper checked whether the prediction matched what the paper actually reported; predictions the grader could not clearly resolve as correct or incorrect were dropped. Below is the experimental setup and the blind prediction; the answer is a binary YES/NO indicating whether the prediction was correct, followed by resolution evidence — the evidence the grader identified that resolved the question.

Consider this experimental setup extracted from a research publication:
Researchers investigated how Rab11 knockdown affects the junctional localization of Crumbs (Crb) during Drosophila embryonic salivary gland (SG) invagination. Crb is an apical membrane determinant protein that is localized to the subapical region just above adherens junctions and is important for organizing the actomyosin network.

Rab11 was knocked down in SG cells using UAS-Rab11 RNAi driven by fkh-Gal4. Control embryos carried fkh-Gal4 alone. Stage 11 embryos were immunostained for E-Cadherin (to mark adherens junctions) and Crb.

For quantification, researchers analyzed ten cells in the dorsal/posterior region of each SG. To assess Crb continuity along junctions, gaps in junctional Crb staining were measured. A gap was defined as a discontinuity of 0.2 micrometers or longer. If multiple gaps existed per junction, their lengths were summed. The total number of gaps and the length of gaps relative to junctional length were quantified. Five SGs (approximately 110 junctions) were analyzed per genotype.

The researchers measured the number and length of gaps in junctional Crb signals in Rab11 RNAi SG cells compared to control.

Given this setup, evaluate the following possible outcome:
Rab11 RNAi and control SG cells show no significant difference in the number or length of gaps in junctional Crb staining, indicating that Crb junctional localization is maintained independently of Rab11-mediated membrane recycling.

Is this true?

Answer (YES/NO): NO